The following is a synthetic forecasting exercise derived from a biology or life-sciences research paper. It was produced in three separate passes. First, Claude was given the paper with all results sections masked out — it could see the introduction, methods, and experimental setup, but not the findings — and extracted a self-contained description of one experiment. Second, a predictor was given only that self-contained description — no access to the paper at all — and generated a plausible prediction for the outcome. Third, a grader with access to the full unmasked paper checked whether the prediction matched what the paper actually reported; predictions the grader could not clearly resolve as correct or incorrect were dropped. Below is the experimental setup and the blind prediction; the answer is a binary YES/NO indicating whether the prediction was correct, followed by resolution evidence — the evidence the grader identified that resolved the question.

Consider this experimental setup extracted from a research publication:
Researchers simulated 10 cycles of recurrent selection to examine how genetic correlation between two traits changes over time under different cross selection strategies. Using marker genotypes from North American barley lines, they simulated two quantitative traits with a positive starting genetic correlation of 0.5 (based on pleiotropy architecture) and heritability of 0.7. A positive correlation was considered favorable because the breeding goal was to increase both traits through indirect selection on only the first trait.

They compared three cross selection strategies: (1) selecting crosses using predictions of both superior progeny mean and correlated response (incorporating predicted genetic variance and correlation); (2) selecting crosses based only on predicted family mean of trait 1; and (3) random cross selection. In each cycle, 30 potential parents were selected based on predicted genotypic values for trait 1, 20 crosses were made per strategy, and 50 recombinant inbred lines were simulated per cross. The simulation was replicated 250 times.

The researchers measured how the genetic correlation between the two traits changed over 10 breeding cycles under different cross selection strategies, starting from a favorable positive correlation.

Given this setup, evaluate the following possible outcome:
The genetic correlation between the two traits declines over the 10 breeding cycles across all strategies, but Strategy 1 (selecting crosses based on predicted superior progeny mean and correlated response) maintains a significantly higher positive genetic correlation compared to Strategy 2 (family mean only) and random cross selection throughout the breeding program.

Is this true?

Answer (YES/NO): NO